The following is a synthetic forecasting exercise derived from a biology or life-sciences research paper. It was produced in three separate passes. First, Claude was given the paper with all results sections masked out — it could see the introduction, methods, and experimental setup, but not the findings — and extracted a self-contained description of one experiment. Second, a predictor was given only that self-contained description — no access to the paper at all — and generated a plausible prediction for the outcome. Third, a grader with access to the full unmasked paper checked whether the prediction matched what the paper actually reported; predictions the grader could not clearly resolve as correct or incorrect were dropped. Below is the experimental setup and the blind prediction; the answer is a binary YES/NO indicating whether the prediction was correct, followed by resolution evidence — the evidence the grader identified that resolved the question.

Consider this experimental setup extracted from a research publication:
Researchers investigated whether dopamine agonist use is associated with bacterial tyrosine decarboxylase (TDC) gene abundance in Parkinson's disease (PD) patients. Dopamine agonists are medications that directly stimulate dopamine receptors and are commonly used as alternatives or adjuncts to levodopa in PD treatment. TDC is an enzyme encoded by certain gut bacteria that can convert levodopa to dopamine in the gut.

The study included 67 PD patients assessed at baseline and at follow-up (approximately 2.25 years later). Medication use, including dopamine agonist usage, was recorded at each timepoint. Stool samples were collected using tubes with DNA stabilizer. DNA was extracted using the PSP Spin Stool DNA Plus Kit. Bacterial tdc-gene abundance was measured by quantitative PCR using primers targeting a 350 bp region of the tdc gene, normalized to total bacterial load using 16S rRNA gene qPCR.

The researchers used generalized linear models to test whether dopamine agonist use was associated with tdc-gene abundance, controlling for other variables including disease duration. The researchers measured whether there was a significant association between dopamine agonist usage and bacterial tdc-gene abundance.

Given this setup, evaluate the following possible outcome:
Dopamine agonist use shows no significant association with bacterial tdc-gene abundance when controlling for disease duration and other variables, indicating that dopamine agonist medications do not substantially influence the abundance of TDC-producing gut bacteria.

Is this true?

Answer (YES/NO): NO